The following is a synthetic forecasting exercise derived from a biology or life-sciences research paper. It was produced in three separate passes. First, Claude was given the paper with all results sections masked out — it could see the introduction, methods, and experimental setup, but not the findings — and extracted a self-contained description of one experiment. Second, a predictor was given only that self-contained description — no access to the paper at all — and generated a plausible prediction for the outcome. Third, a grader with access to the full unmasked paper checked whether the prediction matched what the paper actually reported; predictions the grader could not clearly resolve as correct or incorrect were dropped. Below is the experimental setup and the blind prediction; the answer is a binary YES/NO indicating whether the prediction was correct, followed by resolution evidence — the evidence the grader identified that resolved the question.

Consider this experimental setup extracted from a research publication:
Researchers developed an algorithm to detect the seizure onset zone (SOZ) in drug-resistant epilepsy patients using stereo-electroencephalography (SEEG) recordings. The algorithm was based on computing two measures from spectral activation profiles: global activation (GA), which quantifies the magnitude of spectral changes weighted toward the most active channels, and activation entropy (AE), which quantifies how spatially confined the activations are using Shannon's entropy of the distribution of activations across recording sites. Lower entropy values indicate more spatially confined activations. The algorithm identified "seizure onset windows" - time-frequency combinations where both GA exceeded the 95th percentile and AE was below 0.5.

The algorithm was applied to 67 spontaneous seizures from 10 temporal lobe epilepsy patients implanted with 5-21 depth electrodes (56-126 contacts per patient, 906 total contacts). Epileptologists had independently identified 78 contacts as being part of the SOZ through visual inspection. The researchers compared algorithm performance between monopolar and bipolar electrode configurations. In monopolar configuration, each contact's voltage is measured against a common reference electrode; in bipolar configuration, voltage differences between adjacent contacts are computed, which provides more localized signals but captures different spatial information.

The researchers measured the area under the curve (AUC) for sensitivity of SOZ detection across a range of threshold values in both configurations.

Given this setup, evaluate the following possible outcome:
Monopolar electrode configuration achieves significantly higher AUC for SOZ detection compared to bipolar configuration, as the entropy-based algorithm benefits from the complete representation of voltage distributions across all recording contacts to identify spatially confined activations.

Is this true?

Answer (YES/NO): YES